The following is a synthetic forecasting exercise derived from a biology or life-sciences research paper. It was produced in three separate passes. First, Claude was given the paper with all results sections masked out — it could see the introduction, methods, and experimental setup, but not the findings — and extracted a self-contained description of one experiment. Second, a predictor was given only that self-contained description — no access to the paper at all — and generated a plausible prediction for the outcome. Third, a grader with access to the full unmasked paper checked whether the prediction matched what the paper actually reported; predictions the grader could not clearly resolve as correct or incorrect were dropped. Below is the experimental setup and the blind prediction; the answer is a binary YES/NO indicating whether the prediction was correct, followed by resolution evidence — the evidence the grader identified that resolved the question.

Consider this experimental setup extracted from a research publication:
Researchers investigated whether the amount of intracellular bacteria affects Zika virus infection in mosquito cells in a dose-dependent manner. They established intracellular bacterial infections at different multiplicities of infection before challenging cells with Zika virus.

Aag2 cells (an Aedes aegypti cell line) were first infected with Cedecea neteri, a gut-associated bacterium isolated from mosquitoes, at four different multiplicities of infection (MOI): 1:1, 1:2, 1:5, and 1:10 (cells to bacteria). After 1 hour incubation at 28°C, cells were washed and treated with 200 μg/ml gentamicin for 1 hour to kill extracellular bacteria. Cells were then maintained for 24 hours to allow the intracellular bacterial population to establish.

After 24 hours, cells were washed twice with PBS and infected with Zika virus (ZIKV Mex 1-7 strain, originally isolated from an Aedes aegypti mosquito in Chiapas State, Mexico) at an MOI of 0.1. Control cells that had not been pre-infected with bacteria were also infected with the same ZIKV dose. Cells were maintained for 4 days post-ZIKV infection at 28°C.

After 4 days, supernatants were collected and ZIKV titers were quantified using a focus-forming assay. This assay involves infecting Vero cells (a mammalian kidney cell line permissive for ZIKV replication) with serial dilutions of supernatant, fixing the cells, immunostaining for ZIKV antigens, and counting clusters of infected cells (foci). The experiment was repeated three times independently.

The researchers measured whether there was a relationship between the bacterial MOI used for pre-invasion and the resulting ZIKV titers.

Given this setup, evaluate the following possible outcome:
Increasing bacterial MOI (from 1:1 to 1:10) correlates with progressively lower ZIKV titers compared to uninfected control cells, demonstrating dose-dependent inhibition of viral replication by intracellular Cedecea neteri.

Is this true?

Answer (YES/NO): YES